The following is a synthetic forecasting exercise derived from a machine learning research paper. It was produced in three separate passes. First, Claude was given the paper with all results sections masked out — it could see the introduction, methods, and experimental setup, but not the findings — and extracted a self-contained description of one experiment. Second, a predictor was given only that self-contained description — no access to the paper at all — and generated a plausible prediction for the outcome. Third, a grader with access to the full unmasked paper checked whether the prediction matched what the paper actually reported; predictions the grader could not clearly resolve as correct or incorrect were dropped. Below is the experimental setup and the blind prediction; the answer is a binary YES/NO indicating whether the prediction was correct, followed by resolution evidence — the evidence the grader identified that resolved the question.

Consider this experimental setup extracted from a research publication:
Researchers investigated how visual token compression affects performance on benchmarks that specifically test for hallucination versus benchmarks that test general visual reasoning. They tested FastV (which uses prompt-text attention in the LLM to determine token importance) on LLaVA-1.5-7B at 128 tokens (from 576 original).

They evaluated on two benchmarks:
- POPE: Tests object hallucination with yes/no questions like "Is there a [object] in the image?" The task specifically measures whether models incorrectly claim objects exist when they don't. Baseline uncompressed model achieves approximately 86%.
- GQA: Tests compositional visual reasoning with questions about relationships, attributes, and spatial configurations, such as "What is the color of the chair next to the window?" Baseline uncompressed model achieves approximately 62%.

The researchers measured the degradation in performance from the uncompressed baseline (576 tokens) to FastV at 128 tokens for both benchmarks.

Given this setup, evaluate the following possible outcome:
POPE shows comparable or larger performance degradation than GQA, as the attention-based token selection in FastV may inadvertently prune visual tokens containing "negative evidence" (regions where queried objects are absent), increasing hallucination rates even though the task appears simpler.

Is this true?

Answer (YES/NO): YES